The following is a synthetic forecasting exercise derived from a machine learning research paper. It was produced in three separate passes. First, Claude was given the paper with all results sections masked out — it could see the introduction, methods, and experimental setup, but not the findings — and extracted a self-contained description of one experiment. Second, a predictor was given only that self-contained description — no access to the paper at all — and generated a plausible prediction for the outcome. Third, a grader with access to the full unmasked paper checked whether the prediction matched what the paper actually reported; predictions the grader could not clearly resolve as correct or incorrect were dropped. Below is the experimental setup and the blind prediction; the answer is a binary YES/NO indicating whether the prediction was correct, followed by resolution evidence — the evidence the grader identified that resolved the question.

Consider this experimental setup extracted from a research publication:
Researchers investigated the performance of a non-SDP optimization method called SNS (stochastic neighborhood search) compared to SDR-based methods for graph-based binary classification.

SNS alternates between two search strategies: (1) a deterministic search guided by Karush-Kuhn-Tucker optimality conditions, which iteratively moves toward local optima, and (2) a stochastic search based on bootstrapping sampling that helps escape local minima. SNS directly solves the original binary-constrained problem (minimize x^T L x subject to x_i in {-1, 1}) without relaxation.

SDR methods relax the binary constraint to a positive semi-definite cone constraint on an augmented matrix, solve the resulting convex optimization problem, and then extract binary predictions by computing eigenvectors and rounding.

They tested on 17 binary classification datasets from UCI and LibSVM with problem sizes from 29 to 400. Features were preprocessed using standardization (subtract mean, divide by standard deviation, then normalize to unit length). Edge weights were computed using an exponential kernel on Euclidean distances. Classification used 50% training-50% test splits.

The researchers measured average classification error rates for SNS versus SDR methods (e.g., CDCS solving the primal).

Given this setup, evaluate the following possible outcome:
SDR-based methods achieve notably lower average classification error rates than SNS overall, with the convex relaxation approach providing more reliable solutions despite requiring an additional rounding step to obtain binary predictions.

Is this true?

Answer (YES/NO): NO